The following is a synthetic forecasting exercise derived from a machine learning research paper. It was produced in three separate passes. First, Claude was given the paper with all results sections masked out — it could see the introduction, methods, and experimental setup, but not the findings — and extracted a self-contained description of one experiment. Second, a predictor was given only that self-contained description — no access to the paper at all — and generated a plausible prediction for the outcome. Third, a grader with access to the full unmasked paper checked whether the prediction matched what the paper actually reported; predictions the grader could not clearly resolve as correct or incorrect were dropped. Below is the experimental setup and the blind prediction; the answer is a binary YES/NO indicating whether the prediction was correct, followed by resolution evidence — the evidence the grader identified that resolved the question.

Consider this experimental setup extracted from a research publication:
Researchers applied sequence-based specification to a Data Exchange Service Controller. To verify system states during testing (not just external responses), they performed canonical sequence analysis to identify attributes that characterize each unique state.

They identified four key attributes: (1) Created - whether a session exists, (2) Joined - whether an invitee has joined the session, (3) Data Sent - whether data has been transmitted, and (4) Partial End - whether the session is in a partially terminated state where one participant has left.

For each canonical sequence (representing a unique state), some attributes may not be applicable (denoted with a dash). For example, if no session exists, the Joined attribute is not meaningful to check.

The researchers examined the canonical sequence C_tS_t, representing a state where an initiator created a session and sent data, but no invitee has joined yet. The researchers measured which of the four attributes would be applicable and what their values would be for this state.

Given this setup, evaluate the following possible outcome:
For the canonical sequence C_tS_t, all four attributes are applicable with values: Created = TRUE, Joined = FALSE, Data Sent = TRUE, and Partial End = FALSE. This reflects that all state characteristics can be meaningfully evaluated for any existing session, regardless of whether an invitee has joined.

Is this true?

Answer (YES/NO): NO